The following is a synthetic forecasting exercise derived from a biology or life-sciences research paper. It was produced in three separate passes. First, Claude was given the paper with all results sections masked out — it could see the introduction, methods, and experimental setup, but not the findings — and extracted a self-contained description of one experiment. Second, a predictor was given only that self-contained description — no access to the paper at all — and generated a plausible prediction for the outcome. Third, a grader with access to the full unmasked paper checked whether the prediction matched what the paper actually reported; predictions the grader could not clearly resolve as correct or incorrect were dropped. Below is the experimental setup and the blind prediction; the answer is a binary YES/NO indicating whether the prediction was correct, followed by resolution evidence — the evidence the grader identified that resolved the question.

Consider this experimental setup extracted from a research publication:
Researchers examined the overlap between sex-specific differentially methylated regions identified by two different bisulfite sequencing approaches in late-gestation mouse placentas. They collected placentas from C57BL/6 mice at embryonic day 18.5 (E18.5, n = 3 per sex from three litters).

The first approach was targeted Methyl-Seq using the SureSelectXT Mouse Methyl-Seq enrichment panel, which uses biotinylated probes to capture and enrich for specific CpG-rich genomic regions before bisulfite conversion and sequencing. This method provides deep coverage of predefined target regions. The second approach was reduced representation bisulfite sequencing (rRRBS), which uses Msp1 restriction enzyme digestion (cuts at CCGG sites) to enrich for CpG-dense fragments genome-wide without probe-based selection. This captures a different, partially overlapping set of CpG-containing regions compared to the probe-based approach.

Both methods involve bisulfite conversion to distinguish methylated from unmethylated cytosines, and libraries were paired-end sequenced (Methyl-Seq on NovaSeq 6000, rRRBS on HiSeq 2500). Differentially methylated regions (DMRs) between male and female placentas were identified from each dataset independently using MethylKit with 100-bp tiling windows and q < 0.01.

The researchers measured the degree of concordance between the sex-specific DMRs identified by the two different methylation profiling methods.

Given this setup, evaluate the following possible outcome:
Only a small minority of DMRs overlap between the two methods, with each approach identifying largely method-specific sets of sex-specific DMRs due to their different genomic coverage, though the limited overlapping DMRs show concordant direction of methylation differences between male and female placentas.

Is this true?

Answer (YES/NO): NO